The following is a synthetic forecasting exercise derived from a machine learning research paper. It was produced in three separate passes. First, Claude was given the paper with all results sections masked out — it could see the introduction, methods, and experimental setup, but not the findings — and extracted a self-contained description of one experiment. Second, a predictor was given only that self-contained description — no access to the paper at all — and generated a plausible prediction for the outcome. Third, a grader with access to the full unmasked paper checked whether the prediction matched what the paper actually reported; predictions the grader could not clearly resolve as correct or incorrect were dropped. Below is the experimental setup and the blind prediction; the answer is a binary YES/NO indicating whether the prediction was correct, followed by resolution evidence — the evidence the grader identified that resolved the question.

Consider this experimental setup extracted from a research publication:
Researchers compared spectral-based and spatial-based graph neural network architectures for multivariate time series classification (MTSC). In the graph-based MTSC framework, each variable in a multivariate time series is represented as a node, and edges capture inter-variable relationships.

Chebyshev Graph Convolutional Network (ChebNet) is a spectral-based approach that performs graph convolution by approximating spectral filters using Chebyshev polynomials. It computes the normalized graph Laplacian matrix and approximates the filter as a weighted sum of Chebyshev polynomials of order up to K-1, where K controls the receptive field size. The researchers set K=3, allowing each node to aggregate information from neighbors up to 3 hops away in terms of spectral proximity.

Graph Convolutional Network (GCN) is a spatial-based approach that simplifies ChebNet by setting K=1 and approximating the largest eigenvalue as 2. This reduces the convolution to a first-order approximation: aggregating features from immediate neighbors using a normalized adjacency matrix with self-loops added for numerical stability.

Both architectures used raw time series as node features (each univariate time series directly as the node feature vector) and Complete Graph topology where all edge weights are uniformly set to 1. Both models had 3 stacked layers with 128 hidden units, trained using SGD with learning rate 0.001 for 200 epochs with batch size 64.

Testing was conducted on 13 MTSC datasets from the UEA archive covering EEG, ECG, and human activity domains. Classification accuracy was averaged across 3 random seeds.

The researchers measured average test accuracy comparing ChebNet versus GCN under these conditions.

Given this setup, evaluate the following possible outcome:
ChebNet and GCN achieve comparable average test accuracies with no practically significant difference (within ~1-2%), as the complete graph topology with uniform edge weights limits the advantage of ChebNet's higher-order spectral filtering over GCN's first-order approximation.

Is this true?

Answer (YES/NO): NO